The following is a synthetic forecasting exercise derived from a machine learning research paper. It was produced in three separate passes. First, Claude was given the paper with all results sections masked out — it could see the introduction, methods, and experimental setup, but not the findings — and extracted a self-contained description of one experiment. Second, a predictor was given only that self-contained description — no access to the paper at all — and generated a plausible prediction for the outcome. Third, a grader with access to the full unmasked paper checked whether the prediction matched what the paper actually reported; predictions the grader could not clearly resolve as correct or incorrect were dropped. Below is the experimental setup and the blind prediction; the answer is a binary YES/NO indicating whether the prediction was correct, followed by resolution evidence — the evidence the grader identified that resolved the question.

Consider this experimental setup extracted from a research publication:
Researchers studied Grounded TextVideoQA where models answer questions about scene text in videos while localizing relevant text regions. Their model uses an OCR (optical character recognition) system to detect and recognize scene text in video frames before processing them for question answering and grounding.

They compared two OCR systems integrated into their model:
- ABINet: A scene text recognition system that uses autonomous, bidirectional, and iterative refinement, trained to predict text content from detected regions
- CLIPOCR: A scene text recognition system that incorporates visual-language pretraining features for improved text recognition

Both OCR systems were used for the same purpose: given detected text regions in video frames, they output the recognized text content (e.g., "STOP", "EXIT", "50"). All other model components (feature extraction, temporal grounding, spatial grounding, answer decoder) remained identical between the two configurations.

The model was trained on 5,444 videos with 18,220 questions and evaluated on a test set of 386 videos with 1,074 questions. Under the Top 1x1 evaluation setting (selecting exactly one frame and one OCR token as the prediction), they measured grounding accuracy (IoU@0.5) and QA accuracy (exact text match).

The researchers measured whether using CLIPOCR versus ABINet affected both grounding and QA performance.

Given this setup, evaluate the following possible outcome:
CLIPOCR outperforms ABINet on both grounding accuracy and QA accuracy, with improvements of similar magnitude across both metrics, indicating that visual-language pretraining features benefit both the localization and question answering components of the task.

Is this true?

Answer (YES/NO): NO